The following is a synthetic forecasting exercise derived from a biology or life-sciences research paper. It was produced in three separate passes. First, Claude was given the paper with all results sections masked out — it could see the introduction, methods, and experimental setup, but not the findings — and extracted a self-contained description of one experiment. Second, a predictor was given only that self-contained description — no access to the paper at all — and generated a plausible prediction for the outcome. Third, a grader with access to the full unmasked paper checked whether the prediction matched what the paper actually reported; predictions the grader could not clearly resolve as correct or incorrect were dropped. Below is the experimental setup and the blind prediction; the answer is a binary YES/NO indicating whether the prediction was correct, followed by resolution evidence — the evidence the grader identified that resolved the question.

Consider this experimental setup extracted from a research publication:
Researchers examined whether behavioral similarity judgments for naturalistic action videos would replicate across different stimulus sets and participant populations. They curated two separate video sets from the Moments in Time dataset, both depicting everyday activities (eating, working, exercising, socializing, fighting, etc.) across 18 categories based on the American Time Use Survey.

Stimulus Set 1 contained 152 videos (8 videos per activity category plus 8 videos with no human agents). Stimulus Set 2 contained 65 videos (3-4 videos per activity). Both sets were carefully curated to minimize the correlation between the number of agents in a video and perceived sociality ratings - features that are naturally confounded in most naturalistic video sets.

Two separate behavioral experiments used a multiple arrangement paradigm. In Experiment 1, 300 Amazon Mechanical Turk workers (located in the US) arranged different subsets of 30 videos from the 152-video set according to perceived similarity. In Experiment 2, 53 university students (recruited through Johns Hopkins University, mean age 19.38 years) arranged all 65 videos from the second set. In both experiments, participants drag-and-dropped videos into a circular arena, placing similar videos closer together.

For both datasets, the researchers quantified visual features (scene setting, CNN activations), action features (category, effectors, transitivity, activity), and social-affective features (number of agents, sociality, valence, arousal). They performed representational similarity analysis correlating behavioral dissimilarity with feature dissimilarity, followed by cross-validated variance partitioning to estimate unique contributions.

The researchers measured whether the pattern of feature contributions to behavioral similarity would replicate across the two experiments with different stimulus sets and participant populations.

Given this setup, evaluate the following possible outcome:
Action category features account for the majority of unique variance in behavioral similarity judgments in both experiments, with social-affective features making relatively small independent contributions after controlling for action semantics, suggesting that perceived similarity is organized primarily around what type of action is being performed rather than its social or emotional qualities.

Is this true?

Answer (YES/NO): NO